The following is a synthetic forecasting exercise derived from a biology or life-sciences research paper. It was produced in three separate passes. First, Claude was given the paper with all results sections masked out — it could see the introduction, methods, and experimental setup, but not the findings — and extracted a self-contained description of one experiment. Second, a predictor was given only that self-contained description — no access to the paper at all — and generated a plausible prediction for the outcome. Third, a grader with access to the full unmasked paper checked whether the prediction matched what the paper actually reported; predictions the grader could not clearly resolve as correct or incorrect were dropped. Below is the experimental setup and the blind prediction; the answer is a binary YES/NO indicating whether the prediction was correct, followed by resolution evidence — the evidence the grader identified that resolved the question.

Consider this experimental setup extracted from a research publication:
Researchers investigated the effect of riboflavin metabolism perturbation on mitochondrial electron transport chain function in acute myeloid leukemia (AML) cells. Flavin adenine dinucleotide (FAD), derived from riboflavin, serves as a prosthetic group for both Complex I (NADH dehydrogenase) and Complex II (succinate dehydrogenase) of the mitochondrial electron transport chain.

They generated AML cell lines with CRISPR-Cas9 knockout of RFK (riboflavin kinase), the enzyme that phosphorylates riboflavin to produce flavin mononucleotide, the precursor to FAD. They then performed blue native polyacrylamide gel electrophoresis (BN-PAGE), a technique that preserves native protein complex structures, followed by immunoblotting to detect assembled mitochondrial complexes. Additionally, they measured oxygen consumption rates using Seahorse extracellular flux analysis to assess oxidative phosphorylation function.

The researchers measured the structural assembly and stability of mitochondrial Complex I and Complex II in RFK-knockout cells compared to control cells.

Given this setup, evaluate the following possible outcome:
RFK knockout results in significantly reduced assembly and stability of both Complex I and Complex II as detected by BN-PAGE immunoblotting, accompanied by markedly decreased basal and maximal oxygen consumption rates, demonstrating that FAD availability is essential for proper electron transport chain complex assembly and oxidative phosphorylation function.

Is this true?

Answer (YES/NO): YES